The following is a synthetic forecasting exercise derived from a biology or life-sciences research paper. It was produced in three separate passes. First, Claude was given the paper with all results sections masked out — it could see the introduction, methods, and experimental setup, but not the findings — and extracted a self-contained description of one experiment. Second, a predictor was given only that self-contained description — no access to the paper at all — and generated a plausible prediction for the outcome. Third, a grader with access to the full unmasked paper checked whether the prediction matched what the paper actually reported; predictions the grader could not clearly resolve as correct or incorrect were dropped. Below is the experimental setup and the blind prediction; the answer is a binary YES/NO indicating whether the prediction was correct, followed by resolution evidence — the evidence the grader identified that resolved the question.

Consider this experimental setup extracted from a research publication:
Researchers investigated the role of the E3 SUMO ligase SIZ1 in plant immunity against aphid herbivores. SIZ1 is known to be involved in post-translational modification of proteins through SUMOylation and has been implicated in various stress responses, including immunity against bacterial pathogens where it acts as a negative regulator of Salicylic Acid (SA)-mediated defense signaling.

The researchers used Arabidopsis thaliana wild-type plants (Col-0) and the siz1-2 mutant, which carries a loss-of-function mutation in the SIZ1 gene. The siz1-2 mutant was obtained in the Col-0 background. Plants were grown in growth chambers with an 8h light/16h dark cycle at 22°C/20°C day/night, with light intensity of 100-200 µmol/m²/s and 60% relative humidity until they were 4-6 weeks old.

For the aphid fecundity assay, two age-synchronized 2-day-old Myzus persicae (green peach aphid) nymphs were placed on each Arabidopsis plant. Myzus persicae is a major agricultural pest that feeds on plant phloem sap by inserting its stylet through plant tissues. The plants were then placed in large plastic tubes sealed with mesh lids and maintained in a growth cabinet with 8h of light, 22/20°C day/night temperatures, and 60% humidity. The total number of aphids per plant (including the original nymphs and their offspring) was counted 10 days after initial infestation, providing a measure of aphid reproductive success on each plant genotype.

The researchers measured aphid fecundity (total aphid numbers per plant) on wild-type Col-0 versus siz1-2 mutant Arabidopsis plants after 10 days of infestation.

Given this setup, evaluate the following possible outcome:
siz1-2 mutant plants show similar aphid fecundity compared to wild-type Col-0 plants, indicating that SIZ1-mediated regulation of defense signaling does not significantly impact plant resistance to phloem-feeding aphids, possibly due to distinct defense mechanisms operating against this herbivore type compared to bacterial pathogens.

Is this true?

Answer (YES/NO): NO